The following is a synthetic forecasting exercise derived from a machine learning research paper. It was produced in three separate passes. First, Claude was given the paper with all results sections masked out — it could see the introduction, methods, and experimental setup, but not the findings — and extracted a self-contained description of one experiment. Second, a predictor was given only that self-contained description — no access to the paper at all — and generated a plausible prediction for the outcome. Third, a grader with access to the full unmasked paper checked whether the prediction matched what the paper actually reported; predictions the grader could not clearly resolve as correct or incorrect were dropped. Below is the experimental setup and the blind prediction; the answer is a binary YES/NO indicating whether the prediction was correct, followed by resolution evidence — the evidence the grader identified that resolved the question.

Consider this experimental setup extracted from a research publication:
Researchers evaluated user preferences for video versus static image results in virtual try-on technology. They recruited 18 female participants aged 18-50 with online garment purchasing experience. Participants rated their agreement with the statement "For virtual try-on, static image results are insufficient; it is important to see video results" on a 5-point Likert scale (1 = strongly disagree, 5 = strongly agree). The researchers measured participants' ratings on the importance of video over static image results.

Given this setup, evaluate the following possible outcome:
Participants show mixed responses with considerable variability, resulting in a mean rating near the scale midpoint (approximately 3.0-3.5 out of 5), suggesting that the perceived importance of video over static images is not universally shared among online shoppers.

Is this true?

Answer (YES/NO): NO